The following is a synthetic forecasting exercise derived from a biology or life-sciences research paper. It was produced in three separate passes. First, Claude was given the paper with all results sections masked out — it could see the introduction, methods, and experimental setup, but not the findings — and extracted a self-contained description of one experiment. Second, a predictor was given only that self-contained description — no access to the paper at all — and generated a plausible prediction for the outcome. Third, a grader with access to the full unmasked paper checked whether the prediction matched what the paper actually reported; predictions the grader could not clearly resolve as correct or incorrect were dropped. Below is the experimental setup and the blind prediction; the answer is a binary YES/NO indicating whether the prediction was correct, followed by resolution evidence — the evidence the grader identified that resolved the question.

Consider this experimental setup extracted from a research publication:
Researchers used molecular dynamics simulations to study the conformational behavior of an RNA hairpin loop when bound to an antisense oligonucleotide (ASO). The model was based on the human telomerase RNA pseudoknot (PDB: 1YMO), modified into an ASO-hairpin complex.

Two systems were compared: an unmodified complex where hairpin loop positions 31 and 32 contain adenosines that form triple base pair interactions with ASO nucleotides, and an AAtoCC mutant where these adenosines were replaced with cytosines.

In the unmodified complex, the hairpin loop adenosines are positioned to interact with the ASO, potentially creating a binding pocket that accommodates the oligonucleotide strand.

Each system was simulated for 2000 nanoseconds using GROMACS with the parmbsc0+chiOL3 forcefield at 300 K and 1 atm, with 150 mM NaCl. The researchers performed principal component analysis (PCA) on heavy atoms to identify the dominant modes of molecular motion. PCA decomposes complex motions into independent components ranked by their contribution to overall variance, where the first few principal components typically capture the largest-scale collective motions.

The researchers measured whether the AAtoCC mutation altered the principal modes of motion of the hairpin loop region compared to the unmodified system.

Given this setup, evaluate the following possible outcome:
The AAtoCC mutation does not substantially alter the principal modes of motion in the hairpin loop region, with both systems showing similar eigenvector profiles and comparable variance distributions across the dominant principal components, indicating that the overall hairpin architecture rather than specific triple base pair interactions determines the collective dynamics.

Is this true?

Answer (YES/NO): NO